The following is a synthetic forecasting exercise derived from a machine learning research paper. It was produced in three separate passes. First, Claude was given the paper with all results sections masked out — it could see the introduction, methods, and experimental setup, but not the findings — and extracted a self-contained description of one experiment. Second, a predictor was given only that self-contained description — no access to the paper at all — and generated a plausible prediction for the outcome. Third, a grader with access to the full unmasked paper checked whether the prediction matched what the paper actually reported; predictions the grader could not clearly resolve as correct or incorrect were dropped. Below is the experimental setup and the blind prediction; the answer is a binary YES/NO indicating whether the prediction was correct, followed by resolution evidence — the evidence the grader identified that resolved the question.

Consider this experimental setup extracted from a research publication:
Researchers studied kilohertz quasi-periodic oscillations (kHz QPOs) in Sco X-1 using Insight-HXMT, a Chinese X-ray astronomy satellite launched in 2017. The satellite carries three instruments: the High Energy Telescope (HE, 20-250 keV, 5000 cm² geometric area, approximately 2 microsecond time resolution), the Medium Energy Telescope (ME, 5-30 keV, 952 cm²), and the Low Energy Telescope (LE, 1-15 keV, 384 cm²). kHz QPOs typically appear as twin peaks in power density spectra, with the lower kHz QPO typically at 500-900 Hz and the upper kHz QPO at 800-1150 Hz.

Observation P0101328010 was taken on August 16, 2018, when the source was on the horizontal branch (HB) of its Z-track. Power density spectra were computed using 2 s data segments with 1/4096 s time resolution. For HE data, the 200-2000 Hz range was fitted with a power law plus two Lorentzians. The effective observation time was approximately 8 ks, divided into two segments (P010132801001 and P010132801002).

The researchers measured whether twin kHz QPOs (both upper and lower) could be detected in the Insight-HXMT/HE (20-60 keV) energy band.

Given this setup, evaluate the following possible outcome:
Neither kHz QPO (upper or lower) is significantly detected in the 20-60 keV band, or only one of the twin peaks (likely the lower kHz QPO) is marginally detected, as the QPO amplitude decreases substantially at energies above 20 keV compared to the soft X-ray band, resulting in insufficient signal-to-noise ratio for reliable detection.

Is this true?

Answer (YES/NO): NO